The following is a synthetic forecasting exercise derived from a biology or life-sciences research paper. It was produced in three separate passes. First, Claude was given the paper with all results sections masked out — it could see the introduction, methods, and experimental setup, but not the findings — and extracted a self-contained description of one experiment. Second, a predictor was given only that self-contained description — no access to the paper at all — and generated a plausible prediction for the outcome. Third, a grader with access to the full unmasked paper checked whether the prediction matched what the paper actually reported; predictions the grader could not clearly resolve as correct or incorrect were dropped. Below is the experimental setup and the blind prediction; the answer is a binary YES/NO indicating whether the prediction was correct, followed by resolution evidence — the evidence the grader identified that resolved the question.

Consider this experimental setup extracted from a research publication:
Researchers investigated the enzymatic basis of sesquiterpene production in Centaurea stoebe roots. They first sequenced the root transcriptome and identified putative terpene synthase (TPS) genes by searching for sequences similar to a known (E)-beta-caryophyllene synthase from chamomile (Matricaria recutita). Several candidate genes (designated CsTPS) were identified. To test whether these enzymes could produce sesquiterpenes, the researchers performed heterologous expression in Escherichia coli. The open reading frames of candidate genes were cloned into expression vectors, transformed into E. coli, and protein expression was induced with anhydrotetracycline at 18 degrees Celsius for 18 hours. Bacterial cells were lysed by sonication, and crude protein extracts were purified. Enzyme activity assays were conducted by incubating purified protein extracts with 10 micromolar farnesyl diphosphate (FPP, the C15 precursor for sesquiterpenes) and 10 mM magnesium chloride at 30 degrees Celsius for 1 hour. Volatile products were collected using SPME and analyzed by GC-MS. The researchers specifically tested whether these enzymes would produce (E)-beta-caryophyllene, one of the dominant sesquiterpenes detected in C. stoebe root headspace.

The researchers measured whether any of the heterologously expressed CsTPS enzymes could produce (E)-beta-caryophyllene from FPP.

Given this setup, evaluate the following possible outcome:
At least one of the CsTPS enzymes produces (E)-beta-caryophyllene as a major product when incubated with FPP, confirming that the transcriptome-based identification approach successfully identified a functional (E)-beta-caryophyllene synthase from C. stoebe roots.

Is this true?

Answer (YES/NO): YES